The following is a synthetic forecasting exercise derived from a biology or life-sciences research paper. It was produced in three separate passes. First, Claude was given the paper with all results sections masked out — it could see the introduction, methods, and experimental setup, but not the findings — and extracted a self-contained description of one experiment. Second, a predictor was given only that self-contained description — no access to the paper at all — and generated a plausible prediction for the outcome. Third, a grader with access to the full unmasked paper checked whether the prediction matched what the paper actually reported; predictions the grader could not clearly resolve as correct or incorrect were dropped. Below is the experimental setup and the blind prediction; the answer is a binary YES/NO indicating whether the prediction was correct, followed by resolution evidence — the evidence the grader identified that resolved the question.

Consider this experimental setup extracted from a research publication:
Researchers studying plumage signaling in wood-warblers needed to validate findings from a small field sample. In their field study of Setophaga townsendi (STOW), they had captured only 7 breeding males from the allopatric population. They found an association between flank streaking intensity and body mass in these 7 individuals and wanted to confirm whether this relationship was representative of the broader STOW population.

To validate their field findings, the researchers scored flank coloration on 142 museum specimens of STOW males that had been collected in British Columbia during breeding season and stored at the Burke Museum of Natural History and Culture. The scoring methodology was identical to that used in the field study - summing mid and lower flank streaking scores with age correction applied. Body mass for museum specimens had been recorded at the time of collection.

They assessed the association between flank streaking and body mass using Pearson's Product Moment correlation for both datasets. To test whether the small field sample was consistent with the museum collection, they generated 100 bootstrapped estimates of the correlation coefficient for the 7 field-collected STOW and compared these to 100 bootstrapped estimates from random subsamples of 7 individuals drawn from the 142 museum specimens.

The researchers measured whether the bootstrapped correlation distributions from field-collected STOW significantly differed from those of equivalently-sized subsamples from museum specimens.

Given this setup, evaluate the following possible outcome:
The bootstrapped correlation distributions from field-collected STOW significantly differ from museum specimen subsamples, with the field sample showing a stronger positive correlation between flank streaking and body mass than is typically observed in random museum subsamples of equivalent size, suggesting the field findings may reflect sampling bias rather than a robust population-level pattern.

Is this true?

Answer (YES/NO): NO